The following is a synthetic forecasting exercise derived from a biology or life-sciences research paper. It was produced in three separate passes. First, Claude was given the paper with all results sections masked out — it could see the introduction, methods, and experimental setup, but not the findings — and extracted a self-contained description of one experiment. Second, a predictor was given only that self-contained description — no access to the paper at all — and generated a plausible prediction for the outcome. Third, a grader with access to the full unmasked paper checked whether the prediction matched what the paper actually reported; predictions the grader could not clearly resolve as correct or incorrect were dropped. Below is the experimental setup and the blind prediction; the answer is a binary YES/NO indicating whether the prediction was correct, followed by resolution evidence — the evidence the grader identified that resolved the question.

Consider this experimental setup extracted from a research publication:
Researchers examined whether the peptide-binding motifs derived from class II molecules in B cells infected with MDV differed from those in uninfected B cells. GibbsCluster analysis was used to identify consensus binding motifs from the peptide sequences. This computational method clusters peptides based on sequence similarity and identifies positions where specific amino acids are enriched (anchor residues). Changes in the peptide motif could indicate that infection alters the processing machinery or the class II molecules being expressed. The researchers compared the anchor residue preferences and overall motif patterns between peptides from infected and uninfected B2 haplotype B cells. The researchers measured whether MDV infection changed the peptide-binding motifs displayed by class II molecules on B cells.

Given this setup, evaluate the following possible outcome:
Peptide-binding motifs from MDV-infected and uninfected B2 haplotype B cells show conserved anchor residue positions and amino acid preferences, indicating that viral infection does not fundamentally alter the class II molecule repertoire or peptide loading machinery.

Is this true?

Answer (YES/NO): YES